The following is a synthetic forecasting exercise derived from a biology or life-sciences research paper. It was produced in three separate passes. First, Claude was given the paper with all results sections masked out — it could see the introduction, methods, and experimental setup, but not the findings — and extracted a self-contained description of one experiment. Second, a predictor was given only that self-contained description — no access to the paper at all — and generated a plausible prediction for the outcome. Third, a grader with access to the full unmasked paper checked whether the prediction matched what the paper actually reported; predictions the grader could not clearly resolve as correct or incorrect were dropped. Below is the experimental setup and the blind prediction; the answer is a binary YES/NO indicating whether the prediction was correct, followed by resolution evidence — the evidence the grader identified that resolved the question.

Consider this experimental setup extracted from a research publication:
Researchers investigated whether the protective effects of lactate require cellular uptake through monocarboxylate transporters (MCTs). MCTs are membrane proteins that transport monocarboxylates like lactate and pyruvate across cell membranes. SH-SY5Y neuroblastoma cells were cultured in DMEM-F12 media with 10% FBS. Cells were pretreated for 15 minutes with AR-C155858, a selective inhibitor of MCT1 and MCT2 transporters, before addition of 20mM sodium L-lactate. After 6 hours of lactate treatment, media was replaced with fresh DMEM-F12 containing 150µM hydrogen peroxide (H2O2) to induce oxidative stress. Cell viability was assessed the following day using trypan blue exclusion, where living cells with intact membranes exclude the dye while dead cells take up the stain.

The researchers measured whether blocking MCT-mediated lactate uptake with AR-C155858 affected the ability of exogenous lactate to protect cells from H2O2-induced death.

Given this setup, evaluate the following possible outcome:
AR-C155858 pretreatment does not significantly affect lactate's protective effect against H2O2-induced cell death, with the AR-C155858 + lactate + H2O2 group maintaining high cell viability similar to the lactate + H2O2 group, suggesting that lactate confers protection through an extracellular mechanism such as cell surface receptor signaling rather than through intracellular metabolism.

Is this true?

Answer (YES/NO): NO